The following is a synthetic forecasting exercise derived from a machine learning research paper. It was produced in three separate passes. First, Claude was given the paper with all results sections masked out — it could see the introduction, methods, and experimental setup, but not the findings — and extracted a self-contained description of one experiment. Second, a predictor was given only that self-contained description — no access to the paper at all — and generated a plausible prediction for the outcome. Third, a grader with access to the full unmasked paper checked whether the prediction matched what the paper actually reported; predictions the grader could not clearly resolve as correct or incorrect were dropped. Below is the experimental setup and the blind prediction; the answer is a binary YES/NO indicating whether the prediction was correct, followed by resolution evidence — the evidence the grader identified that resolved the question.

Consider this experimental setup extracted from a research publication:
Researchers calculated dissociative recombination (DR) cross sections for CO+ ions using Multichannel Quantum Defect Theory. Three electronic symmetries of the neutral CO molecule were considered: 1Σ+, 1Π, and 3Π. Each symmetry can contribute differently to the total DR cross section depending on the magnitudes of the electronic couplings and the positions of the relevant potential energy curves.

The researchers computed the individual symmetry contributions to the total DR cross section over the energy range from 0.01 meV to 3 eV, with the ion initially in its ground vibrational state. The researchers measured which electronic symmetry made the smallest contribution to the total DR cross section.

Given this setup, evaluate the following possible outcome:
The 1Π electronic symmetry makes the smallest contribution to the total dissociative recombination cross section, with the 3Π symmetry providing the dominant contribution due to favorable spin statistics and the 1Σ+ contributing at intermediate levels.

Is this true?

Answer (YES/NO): NO